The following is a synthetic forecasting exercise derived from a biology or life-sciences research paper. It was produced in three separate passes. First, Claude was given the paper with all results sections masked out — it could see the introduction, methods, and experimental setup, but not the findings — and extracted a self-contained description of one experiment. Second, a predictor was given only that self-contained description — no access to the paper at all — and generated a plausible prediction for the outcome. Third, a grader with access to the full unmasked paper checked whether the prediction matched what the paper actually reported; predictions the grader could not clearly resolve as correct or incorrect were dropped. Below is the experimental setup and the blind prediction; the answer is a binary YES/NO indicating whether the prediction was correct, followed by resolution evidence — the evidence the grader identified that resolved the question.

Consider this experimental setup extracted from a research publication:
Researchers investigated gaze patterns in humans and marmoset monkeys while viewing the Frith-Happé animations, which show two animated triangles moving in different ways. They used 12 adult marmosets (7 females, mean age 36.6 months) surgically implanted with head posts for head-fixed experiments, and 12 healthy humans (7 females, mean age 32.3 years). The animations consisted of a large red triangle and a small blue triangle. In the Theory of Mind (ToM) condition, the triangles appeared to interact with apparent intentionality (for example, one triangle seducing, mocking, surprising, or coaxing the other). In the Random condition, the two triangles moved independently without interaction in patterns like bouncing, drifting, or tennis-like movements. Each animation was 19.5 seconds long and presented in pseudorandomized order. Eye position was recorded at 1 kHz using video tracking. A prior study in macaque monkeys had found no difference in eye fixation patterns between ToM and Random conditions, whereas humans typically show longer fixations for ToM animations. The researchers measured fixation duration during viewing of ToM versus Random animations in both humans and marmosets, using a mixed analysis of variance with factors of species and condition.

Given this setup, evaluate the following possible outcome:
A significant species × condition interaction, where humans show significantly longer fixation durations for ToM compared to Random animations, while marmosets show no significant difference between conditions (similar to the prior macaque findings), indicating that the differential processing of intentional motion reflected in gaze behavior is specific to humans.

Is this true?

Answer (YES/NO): YES